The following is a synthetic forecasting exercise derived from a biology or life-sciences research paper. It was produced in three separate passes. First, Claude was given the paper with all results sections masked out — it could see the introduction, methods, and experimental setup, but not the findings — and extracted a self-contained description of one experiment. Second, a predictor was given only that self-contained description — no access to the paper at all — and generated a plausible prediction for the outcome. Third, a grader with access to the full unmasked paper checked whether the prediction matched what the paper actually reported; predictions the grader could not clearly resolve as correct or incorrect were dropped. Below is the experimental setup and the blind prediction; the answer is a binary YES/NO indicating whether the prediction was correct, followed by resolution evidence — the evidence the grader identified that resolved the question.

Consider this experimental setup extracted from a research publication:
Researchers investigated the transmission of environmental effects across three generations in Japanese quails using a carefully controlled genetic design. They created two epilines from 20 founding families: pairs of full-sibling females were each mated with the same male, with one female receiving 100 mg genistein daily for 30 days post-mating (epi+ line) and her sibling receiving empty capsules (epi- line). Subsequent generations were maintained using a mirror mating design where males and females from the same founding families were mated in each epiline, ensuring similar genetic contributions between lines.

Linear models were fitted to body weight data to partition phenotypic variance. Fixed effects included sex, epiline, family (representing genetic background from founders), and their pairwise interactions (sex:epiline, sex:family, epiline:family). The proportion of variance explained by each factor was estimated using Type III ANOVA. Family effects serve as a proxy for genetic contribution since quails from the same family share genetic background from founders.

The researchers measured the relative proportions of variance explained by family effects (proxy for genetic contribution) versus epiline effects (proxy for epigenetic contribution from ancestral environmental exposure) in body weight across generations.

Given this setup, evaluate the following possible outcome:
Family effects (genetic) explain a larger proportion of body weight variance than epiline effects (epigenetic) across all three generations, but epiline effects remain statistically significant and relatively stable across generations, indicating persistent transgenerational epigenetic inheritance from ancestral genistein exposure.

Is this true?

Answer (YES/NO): NO